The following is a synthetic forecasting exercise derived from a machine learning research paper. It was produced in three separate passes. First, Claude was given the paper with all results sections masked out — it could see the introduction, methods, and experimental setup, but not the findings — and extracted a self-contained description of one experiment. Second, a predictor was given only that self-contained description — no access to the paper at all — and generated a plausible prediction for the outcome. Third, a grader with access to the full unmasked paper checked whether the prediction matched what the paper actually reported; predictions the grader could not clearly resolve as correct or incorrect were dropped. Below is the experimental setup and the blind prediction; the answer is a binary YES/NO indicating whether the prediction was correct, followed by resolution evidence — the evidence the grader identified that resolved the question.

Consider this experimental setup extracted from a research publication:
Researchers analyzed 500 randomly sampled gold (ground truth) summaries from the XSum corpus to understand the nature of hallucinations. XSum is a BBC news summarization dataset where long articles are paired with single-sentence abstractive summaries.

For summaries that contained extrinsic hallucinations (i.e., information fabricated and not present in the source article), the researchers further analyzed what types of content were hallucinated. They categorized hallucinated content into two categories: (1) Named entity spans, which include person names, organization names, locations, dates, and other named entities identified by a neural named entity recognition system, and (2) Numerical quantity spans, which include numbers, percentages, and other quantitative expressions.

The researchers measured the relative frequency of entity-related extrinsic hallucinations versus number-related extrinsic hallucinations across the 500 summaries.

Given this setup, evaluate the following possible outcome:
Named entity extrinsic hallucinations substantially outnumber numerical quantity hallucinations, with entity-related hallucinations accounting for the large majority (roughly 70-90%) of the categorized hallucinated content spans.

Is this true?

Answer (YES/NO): NO